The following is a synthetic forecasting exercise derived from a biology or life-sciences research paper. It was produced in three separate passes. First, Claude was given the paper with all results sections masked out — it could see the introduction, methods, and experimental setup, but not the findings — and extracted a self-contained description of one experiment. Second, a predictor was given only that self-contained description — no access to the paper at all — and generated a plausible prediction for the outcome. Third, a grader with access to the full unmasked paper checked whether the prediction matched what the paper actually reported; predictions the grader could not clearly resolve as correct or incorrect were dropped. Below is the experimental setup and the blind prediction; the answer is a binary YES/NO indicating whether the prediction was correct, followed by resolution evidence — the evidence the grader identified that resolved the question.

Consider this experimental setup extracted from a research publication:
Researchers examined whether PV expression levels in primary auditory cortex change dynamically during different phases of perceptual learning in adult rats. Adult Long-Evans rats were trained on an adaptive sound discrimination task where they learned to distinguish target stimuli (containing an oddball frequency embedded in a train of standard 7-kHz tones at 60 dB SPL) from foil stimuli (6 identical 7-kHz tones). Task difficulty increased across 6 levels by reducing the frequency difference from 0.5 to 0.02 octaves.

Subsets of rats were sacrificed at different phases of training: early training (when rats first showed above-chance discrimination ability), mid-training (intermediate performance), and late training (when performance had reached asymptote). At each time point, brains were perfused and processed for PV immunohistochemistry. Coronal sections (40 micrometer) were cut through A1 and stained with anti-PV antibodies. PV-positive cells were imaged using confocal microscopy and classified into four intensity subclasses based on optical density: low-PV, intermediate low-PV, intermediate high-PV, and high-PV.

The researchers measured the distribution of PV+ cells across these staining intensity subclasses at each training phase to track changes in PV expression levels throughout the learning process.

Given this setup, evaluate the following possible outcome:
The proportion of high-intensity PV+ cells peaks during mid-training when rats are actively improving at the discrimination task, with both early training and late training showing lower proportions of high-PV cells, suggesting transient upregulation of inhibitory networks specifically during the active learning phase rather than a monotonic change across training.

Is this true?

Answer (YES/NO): NO